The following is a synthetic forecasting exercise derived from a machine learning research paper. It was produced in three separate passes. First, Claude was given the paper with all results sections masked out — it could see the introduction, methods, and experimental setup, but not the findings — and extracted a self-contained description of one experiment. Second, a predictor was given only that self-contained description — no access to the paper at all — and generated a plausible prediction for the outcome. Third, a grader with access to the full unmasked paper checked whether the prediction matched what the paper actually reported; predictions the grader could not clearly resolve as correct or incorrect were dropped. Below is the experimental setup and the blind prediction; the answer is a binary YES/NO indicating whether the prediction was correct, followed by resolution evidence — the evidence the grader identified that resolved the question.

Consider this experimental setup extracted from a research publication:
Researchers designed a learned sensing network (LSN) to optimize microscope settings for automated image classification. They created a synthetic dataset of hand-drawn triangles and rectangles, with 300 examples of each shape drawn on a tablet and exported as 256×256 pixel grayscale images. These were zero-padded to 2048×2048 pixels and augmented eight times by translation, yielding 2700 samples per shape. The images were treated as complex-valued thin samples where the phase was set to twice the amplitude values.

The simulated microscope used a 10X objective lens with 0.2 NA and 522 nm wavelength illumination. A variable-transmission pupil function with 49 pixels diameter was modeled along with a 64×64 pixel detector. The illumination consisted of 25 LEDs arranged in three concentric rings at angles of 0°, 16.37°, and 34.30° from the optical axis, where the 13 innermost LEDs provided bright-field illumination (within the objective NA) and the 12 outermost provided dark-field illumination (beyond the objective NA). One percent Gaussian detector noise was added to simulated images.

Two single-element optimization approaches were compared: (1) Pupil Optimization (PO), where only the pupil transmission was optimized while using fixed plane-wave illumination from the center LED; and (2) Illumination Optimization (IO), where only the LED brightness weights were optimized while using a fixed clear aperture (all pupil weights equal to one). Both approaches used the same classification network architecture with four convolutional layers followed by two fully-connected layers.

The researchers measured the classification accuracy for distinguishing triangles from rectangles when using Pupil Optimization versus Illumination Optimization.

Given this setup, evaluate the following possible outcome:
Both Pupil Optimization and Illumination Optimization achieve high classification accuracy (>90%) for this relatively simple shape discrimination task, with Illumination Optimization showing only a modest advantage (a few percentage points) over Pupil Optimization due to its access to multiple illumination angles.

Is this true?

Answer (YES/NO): YES